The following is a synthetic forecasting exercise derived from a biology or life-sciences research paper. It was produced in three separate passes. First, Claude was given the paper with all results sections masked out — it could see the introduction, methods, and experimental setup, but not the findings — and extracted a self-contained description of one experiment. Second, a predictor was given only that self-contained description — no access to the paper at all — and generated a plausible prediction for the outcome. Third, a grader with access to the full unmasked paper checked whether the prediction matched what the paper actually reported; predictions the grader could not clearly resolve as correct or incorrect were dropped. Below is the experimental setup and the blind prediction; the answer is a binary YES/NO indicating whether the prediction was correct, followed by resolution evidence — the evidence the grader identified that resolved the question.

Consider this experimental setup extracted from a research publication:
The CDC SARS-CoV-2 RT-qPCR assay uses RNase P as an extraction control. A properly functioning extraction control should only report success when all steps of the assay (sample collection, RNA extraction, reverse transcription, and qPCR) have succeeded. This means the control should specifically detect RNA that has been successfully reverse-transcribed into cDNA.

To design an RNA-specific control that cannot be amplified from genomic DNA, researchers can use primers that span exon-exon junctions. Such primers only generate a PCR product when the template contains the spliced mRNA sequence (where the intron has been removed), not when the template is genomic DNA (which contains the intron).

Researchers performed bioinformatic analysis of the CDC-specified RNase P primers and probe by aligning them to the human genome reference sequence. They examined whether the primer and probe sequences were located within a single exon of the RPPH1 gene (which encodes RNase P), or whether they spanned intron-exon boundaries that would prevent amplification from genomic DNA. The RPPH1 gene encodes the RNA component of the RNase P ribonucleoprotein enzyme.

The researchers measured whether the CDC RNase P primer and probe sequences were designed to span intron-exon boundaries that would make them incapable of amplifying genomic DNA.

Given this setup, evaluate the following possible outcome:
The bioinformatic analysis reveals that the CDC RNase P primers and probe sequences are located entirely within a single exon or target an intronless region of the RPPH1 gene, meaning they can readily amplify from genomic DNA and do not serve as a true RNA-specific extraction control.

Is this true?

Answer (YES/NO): NO